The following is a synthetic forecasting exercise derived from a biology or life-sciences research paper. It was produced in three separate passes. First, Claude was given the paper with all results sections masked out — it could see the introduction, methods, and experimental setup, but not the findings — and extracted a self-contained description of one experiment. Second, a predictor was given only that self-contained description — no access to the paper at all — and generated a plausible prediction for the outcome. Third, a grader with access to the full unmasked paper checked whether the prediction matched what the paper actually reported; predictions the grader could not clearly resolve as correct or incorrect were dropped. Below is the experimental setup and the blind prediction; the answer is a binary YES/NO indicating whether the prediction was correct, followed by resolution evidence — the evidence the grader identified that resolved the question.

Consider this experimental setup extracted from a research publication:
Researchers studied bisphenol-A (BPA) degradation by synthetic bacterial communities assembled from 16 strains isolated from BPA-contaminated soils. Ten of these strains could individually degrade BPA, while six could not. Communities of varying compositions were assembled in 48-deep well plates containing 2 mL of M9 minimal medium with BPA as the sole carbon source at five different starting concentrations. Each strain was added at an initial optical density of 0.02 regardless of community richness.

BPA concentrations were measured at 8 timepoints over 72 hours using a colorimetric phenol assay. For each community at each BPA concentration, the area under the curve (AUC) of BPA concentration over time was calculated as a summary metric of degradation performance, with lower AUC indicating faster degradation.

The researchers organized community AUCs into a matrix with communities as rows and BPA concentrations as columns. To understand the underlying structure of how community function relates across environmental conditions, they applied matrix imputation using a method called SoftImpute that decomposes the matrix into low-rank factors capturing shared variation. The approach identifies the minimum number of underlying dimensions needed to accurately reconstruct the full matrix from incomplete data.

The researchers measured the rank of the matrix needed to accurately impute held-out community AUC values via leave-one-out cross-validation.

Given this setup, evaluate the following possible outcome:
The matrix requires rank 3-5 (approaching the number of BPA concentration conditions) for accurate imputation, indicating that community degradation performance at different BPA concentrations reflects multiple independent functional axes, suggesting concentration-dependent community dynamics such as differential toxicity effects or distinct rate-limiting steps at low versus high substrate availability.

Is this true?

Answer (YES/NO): NO